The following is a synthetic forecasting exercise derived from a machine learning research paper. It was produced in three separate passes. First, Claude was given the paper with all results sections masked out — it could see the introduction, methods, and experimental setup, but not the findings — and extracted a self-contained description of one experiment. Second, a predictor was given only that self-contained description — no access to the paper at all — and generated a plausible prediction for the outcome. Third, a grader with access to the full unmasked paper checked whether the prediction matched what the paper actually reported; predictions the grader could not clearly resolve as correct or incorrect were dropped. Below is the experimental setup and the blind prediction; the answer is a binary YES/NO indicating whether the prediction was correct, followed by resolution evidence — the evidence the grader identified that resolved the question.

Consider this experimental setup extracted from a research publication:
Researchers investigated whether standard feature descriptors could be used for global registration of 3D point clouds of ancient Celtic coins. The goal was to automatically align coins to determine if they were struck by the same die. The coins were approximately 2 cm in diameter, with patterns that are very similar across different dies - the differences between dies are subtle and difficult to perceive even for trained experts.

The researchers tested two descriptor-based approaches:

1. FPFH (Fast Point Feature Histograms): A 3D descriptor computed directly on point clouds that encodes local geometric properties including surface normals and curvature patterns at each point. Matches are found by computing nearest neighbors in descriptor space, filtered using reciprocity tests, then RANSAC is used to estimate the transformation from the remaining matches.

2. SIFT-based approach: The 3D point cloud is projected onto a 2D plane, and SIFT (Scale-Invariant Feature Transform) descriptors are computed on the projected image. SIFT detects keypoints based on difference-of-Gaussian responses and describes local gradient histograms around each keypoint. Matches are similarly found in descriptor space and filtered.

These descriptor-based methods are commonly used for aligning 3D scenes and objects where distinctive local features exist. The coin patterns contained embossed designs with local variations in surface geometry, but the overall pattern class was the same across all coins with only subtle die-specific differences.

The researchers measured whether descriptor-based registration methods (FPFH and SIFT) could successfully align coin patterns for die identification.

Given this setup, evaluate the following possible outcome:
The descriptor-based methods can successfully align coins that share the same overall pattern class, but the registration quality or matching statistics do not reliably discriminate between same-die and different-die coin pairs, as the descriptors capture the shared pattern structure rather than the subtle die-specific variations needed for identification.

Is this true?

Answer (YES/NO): NO